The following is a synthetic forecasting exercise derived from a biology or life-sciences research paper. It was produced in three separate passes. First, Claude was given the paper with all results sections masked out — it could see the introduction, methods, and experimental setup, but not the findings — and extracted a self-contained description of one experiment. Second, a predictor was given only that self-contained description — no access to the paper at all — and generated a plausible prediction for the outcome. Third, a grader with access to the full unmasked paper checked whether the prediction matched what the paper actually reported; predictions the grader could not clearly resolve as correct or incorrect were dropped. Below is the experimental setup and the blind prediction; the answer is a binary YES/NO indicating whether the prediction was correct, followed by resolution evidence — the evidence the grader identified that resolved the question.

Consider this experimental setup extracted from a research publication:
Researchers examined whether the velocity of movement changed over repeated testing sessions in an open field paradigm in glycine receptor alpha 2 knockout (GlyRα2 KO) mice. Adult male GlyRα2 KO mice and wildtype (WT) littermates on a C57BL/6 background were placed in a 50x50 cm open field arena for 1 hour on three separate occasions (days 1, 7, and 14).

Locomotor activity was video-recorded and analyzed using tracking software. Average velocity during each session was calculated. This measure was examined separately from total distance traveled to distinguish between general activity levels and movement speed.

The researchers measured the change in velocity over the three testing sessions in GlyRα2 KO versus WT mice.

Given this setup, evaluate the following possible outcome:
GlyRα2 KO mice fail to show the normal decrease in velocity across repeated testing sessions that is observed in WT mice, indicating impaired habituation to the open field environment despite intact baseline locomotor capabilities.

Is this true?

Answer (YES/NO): NO